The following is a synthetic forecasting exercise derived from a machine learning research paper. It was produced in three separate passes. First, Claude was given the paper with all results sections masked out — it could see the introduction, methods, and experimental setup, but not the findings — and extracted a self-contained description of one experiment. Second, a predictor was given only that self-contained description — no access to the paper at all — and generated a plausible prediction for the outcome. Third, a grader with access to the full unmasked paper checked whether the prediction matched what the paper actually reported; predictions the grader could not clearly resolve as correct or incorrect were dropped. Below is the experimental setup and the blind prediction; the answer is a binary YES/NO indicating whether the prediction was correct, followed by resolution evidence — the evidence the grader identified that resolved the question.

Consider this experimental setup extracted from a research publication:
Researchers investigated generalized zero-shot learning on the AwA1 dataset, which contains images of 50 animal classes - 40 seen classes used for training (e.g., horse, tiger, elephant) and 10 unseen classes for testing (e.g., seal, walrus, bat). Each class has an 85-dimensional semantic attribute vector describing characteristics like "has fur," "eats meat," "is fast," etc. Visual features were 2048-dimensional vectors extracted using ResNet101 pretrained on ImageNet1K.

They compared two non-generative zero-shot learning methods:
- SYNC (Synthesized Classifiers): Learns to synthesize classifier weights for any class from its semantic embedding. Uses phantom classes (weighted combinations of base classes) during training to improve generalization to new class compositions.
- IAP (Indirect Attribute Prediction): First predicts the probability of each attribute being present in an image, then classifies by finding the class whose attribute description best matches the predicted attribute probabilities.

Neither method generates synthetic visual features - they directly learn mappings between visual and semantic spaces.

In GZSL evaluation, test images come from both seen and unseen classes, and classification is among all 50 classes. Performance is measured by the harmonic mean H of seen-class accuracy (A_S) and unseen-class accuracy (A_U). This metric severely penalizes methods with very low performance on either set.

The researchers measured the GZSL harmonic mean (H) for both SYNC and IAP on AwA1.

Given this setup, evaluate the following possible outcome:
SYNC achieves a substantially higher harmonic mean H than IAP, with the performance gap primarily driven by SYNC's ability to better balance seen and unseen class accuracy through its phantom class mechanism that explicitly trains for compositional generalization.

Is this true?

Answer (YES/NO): YES